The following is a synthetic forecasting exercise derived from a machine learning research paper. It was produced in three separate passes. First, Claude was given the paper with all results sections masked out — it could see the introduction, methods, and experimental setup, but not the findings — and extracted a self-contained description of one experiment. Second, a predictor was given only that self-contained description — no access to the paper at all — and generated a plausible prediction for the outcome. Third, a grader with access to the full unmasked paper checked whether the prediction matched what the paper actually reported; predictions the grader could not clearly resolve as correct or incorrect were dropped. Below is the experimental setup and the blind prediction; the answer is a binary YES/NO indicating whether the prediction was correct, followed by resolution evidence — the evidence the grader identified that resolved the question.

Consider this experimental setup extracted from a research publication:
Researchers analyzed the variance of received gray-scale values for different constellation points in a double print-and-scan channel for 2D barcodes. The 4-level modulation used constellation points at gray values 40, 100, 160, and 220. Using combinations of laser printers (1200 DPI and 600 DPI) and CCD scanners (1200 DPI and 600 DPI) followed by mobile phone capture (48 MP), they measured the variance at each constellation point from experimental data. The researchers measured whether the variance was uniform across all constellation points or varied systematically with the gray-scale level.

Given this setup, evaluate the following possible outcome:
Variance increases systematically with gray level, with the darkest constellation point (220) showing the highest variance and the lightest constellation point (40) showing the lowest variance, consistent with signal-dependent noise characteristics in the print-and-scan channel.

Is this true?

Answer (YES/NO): NO